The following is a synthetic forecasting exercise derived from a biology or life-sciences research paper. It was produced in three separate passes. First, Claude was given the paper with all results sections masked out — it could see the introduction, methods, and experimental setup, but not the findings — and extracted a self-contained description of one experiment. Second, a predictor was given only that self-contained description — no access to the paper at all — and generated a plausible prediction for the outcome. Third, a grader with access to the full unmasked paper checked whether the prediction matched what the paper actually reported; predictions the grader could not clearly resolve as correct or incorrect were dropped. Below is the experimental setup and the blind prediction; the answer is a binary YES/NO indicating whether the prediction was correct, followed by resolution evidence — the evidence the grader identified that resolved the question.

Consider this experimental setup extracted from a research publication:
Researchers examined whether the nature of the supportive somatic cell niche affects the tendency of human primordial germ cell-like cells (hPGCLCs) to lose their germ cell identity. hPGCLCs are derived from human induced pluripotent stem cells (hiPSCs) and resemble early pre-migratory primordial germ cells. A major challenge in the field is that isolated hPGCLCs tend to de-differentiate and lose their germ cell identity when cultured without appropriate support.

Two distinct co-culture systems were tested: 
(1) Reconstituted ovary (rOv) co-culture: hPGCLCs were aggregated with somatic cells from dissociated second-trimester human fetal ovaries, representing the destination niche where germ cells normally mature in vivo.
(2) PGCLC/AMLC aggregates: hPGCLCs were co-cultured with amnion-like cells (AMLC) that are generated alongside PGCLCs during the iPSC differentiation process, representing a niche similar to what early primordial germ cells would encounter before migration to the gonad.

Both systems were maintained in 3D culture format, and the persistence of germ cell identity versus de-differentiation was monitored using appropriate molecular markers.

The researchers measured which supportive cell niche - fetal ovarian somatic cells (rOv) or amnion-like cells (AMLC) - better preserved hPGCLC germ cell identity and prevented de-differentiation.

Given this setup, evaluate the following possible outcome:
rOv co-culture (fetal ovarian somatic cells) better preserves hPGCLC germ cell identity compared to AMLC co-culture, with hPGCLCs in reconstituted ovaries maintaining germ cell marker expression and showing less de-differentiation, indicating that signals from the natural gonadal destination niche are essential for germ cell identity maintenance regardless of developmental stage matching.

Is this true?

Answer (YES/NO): NO